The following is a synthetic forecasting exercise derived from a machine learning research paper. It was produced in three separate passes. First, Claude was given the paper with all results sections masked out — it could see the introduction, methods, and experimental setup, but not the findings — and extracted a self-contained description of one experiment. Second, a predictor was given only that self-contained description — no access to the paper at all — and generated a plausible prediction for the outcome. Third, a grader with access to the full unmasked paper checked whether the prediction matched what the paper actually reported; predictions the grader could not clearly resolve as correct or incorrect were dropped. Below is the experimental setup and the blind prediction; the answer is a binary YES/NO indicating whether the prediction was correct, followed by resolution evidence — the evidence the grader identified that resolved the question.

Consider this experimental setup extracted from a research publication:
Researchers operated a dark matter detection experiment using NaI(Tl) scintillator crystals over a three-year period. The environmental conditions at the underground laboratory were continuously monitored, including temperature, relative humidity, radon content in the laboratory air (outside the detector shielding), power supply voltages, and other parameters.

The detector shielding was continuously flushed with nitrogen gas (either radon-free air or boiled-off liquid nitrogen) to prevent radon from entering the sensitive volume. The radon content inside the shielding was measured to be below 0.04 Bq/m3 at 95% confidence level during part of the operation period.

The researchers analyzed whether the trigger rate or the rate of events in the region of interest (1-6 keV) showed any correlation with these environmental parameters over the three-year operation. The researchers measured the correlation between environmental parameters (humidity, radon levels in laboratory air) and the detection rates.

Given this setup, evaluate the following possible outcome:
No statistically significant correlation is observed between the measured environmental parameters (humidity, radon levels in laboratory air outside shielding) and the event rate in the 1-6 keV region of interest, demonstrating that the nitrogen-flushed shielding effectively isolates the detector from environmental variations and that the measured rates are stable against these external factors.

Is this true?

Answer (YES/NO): YES